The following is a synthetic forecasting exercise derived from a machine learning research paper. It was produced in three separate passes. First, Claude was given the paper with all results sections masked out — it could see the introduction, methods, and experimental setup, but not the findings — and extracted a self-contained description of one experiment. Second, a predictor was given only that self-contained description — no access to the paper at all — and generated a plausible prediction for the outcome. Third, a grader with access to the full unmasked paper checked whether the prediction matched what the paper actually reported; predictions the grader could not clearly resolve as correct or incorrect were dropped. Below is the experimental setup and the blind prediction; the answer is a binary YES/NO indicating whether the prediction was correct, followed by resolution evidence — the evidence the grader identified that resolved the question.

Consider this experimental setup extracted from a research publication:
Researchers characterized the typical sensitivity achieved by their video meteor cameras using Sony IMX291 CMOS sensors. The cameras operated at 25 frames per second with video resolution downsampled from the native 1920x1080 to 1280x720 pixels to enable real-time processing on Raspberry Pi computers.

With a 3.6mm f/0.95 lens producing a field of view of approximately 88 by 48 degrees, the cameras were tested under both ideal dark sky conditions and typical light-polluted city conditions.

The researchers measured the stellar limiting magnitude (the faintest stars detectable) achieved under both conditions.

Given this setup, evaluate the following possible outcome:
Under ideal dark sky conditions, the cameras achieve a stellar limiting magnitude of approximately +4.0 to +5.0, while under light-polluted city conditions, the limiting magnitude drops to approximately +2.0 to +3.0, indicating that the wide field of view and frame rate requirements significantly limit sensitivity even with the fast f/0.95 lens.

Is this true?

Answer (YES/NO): NO